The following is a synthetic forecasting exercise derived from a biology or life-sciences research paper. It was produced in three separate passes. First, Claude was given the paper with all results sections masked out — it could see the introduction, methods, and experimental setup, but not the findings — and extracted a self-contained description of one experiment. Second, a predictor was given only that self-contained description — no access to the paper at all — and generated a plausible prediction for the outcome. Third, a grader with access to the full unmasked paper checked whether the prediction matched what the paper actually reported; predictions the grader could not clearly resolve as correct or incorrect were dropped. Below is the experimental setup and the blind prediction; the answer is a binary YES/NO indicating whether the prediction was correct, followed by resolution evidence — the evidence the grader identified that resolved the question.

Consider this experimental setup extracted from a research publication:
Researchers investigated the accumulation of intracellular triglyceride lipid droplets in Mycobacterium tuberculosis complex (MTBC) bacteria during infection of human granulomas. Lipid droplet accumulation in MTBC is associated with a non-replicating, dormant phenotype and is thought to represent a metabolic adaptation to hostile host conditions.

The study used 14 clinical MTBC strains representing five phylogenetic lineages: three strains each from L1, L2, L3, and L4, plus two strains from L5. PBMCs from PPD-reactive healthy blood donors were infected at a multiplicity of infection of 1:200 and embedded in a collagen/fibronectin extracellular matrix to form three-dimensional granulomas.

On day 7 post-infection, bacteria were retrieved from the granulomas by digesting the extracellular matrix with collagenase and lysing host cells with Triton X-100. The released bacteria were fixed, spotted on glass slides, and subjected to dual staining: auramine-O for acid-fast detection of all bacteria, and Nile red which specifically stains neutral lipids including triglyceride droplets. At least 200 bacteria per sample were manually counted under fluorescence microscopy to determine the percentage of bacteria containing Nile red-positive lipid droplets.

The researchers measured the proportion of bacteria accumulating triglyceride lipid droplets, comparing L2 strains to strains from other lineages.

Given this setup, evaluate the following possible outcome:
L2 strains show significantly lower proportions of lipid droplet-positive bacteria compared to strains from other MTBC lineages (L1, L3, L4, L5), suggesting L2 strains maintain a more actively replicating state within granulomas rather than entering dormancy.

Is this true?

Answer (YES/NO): NO